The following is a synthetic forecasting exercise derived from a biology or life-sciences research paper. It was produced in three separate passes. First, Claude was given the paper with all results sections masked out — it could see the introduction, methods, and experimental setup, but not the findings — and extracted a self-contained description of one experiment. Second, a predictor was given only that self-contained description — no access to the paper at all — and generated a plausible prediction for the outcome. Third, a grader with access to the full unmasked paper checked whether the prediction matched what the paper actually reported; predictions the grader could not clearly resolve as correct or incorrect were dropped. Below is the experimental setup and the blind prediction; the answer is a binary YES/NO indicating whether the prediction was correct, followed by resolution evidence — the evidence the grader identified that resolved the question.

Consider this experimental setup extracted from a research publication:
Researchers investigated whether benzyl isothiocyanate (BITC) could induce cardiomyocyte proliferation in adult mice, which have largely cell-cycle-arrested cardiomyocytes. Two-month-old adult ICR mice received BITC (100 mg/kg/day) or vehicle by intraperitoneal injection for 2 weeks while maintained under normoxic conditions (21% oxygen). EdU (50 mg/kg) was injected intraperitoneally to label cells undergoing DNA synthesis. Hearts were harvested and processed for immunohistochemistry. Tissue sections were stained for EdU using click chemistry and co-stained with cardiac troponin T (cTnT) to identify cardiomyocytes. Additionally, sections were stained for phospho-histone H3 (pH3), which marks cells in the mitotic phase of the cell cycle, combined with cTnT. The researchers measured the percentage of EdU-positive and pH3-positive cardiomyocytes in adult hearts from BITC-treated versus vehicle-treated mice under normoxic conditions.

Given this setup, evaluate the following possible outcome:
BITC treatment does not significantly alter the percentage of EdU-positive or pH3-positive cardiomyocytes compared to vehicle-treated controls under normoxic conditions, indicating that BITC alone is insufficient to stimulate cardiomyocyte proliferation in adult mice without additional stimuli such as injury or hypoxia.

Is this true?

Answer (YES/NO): YES